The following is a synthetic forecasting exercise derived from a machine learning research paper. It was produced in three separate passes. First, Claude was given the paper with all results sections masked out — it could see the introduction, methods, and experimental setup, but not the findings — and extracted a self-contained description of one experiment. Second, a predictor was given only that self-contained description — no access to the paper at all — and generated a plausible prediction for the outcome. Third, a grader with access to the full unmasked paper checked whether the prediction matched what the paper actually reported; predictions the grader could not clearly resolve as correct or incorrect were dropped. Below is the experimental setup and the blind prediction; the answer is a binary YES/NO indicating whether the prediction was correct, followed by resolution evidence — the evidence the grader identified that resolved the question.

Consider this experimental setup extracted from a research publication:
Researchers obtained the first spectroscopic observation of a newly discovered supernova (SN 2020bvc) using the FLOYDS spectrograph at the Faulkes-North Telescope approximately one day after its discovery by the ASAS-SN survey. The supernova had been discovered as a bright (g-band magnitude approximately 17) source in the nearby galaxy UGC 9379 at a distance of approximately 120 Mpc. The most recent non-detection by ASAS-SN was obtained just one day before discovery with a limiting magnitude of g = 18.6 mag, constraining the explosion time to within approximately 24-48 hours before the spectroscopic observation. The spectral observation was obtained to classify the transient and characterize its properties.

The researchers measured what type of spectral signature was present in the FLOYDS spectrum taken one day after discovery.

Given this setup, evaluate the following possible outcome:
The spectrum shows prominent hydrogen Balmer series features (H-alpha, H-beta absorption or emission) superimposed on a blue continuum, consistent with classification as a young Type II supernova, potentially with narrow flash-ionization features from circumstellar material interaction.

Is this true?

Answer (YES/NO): NO